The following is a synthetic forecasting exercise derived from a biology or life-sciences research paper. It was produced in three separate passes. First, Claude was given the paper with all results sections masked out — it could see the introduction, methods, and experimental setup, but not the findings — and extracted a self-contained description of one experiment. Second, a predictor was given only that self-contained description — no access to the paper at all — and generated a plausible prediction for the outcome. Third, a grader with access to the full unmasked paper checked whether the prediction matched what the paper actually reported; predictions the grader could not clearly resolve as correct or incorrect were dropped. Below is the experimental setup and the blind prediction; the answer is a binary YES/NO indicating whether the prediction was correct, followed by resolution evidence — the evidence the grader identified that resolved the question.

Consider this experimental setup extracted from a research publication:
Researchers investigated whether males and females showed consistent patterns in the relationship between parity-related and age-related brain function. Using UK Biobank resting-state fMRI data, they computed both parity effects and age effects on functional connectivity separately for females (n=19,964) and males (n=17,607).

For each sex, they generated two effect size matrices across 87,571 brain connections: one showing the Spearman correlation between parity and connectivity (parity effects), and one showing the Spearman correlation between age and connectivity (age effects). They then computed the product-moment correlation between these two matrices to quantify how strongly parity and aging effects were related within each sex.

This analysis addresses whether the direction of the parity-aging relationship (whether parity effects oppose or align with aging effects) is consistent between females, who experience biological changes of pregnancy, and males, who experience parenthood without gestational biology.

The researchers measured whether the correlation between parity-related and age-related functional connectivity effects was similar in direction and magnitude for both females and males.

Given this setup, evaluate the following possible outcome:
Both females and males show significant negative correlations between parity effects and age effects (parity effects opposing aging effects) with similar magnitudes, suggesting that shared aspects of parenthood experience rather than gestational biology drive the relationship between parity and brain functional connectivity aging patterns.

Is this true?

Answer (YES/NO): YES